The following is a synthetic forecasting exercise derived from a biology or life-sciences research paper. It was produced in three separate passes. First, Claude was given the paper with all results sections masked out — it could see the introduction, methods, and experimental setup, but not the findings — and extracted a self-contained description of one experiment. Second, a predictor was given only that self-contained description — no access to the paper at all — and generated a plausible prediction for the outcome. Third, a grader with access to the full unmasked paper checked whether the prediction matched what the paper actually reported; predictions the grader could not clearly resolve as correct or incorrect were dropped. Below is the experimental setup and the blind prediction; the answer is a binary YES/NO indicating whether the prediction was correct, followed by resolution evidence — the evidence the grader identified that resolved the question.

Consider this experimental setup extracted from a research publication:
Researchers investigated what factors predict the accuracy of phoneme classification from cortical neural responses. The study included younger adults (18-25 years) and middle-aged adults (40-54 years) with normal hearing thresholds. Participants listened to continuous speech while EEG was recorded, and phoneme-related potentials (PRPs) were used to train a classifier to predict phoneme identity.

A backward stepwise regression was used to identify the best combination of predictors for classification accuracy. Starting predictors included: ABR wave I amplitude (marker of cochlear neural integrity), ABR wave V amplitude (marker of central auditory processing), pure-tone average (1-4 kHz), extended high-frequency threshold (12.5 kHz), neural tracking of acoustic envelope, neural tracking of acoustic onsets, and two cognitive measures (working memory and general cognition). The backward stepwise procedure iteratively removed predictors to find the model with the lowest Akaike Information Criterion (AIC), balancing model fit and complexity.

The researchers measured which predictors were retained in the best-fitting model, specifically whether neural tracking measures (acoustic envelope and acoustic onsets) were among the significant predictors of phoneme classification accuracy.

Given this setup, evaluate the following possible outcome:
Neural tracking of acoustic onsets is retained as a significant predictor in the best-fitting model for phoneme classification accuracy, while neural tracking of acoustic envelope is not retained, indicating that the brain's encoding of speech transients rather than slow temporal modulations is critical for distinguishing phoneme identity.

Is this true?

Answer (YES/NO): NO